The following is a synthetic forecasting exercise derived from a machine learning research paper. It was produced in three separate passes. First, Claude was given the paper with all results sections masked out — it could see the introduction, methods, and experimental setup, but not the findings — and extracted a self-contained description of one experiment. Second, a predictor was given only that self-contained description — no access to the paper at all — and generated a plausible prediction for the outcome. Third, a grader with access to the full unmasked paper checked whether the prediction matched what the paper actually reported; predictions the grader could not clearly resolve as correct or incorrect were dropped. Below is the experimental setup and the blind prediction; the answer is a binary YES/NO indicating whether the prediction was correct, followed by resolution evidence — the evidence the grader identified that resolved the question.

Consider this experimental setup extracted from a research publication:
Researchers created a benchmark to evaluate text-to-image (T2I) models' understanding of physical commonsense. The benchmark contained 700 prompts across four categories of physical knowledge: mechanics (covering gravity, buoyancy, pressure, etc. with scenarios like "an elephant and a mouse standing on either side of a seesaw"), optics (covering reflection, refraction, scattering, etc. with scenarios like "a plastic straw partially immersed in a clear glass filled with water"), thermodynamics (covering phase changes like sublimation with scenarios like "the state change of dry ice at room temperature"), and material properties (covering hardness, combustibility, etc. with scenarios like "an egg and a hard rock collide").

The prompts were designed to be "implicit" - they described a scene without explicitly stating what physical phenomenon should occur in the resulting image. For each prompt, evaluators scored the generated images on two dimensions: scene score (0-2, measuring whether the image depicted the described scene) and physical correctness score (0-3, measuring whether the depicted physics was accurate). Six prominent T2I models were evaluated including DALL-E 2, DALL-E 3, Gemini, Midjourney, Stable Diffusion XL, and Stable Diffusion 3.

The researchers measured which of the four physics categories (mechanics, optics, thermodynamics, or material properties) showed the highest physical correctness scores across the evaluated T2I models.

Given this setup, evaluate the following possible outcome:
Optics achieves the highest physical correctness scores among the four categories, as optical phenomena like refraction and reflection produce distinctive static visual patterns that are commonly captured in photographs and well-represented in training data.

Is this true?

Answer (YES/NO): YES